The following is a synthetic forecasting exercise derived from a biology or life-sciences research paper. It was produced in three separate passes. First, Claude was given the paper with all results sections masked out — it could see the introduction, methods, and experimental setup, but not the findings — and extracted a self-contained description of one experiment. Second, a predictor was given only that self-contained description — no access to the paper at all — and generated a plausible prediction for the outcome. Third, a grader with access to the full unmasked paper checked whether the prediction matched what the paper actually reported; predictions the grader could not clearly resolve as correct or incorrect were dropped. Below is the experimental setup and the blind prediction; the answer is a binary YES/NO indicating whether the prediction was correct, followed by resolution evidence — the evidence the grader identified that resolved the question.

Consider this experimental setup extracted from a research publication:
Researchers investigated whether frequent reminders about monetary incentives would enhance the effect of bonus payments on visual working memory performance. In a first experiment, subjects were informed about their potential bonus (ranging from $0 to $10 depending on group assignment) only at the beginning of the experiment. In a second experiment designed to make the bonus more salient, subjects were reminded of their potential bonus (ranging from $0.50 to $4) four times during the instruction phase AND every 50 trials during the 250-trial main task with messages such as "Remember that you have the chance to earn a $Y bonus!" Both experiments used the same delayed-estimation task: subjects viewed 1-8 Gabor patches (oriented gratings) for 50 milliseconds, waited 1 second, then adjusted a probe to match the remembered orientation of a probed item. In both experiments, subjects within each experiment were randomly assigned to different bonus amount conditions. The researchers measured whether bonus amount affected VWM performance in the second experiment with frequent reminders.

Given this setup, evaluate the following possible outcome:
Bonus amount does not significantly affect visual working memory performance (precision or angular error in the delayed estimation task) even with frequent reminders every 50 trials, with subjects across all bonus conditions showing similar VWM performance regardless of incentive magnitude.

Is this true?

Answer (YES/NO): YES